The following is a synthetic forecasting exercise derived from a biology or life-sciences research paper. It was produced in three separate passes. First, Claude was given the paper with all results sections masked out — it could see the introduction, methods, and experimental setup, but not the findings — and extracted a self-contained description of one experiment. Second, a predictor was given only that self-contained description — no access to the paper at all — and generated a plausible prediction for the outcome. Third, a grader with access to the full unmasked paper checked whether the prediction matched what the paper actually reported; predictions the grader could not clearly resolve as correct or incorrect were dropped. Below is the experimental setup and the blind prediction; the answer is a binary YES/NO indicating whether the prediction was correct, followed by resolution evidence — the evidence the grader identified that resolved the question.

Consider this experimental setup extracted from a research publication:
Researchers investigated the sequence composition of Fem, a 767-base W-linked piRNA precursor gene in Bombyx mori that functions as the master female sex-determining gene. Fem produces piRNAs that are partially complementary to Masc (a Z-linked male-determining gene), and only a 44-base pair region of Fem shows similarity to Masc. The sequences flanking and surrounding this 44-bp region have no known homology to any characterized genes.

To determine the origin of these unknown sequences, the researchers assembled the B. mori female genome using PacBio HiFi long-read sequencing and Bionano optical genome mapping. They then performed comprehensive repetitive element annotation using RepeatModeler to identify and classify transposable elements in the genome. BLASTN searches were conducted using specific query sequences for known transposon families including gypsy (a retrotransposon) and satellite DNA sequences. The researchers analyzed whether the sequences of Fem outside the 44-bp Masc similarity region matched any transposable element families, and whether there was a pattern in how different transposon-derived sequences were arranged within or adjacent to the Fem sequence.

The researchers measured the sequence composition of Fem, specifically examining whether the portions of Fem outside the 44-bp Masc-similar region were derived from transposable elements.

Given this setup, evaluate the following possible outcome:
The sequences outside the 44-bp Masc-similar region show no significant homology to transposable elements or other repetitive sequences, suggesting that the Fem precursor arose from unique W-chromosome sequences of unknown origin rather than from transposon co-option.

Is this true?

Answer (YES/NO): NO